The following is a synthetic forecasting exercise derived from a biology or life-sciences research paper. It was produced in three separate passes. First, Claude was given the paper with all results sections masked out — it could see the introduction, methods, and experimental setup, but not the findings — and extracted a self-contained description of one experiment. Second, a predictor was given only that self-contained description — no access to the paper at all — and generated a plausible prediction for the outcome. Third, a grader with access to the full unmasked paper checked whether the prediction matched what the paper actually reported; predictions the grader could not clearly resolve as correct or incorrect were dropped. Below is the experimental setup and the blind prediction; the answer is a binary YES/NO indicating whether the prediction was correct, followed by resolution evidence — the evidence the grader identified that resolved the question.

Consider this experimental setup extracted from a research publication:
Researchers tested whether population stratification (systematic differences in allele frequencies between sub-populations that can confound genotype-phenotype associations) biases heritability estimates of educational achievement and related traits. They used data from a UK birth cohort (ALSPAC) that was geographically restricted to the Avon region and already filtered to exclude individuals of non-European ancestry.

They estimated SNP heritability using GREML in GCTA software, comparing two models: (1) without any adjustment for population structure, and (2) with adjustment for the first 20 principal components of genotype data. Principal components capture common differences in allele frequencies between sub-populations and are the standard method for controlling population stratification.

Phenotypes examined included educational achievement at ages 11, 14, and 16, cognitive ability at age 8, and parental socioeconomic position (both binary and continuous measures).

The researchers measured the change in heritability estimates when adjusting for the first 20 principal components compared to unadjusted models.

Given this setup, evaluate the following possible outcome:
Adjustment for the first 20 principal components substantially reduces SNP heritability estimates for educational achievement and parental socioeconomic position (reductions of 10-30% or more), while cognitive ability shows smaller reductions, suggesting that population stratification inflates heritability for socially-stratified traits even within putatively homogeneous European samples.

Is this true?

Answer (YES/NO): NO